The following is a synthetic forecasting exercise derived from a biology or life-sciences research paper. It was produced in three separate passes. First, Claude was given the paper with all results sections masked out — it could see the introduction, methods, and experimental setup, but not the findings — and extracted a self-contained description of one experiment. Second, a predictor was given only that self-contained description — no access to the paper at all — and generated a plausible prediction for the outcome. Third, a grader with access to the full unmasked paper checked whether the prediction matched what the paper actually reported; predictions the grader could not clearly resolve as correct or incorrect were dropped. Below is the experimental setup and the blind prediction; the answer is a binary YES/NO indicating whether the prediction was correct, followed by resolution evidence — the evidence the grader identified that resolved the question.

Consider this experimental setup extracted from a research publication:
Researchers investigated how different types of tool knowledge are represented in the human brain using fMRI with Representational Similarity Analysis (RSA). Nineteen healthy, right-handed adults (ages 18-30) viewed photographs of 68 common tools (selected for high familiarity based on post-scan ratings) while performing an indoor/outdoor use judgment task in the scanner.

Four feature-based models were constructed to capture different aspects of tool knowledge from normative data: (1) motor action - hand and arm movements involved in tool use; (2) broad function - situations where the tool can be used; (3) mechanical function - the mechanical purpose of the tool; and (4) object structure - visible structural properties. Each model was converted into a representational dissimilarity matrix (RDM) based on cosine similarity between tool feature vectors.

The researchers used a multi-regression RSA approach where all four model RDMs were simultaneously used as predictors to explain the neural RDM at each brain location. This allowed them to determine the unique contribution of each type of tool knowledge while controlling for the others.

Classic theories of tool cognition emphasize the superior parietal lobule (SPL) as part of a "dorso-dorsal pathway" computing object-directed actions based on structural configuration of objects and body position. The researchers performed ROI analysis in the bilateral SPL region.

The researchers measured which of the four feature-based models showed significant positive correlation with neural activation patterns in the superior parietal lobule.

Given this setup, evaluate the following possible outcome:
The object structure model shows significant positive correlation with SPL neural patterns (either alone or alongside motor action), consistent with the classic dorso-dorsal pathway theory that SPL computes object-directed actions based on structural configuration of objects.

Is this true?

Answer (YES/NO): NO